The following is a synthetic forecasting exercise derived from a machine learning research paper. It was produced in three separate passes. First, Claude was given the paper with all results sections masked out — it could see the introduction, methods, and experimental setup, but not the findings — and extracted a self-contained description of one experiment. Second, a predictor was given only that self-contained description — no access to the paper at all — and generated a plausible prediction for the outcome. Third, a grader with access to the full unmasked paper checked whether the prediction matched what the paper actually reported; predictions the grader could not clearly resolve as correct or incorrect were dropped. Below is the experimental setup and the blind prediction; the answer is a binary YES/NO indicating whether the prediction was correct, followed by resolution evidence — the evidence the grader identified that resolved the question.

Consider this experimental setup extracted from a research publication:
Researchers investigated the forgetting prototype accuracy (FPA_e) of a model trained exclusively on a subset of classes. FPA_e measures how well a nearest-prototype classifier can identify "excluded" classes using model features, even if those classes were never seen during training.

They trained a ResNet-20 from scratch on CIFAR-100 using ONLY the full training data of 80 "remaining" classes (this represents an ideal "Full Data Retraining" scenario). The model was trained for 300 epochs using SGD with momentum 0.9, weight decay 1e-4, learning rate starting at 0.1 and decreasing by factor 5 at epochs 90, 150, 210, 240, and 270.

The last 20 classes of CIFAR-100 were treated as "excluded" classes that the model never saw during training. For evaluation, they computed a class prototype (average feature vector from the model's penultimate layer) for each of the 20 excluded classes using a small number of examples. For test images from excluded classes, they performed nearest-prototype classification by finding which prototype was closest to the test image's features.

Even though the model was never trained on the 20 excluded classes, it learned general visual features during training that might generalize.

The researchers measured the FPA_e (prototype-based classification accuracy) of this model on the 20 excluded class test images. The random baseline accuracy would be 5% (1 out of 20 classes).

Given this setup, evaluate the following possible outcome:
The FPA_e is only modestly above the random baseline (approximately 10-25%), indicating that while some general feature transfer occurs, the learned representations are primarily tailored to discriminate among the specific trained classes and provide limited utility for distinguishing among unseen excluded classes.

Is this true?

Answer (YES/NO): NO